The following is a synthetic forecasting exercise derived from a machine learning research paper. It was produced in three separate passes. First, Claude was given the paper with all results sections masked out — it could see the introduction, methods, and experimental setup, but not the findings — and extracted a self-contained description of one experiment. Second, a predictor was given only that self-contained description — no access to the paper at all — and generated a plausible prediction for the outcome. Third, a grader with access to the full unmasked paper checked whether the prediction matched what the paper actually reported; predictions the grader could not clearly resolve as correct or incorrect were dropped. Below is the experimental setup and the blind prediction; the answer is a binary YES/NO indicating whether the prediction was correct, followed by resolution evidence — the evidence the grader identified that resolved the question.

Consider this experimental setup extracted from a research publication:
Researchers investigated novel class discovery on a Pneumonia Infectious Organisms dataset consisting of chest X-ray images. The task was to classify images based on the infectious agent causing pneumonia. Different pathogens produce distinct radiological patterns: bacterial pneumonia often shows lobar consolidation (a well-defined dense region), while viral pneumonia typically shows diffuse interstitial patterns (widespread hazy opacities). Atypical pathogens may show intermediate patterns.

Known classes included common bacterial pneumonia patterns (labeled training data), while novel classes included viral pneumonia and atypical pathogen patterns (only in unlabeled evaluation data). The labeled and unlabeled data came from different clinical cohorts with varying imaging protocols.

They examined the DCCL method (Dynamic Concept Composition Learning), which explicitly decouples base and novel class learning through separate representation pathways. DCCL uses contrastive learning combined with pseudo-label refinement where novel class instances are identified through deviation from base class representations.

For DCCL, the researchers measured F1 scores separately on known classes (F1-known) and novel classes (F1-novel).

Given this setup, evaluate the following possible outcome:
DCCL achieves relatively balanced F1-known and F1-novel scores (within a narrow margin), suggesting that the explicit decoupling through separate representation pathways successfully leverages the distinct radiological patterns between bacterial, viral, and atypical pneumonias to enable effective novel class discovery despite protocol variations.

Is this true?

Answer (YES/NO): NO